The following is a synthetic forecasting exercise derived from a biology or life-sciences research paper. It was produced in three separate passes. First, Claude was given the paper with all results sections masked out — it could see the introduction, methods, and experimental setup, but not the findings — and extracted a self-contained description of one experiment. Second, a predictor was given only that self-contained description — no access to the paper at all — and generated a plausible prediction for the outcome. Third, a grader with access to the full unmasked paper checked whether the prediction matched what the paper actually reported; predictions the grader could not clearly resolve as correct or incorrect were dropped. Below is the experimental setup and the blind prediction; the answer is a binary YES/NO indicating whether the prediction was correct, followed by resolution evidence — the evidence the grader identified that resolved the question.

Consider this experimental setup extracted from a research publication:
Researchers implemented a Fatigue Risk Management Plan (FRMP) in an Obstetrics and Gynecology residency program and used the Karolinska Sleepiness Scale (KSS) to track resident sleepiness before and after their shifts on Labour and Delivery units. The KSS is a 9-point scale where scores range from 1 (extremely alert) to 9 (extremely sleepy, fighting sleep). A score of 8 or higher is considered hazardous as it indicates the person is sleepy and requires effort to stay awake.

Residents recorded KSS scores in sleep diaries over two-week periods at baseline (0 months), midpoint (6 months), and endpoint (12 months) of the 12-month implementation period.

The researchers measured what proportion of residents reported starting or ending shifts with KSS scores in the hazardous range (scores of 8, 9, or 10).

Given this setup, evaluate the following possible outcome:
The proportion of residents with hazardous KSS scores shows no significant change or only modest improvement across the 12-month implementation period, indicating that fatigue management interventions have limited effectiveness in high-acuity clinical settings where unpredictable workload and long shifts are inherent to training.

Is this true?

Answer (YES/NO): YES